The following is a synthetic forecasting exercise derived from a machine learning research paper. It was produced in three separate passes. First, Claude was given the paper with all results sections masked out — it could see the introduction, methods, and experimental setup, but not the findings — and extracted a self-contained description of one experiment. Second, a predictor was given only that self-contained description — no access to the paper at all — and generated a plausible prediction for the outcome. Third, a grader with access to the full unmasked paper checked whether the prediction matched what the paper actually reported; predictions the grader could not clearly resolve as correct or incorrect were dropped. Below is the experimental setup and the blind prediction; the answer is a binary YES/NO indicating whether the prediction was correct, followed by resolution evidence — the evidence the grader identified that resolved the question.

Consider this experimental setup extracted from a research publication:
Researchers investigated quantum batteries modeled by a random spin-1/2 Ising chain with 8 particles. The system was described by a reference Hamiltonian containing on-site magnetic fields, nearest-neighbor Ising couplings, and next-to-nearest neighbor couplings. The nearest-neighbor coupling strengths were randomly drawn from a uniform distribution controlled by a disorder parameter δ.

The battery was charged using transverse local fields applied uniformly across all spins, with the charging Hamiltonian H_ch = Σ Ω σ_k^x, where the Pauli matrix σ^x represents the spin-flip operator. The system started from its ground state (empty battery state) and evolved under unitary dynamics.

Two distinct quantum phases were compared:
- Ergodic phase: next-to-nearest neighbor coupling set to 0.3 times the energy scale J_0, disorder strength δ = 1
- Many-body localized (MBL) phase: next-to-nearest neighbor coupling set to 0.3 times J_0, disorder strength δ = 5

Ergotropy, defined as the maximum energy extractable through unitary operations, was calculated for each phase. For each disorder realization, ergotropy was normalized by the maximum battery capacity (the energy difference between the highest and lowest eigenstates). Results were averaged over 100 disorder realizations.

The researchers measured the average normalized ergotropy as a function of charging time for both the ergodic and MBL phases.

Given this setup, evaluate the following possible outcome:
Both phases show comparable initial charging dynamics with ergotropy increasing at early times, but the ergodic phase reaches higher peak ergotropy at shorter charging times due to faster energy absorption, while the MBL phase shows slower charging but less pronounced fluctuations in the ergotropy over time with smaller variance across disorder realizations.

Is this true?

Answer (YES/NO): NO